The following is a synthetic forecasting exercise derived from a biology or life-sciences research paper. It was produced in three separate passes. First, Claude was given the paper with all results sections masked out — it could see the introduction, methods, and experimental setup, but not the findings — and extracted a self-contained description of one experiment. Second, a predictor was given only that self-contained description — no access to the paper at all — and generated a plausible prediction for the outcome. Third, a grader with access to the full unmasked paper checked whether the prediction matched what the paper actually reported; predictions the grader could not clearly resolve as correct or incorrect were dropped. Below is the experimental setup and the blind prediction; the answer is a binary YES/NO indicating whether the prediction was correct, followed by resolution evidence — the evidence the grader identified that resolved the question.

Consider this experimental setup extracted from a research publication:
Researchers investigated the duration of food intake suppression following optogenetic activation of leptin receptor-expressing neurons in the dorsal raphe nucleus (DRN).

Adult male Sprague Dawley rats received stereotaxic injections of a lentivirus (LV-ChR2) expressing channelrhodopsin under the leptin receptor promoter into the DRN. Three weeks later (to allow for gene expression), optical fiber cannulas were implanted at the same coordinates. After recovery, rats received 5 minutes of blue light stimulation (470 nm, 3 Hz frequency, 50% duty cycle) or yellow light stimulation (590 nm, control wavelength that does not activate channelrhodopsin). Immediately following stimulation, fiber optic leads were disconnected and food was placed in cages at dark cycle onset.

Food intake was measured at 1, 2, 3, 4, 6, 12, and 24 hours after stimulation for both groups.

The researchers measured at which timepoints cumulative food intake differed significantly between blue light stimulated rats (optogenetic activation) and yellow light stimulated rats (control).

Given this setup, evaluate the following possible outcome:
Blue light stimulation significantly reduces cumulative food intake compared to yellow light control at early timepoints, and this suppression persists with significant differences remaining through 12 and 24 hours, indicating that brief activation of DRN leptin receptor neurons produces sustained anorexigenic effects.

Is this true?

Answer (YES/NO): NO